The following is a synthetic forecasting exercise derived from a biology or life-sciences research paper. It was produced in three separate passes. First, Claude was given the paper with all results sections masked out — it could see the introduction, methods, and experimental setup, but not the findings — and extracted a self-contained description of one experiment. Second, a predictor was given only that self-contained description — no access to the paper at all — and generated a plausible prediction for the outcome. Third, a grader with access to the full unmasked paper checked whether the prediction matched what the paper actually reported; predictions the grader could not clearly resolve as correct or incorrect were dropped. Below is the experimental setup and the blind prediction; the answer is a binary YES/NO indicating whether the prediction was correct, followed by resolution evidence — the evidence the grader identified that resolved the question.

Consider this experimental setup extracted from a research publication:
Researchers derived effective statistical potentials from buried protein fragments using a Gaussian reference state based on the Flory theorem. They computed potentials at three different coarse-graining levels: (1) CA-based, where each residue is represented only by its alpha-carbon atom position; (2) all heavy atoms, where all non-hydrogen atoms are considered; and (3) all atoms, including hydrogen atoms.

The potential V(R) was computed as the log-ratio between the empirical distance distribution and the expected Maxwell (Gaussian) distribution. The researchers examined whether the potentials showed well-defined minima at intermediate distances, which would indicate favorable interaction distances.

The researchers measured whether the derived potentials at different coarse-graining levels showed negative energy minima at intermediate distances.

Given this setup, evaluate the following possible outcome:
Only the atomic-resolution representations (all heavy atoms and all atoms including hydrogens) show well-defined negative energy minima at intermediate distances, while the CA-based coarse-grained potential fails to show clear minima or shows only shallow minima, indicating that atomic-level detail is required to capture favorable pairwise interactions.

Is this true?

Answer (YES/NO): YES